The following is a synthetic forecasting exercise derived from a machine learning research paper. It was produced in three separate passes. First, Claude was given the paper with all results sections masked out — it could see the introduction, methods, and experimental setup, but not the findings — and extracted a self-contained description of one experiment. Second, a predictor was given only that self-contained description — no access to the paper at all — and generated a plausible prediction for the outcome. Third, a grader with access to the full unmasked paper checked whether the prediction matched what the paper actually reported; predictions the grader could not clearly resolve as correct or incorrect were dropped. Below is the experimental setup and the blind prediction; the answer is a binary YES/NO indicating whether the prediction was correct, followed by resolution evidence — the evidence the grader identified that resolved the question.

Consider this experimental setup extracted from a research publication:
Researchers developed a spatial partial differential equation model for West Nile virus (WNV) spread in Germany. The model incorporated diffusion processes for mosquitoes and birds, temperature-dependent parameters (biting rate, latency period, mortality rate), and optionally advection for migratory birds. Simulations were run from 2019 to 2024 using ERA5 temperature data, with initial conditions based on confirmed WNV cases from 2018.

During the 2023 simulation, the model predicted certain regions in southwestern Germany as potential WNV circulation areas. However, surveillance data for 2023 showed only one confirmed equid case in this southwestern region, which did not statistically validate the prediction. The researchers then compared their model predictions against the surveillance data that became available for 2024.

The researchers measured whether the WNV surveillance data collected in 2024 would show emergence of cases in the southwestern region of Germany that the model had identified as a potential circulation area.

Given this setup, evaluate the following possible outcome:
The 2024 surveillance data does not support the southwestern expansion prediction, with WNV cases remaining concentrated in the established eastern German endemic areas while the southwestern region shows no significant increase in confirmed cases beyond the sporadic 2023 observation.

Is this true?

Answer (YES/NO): NO